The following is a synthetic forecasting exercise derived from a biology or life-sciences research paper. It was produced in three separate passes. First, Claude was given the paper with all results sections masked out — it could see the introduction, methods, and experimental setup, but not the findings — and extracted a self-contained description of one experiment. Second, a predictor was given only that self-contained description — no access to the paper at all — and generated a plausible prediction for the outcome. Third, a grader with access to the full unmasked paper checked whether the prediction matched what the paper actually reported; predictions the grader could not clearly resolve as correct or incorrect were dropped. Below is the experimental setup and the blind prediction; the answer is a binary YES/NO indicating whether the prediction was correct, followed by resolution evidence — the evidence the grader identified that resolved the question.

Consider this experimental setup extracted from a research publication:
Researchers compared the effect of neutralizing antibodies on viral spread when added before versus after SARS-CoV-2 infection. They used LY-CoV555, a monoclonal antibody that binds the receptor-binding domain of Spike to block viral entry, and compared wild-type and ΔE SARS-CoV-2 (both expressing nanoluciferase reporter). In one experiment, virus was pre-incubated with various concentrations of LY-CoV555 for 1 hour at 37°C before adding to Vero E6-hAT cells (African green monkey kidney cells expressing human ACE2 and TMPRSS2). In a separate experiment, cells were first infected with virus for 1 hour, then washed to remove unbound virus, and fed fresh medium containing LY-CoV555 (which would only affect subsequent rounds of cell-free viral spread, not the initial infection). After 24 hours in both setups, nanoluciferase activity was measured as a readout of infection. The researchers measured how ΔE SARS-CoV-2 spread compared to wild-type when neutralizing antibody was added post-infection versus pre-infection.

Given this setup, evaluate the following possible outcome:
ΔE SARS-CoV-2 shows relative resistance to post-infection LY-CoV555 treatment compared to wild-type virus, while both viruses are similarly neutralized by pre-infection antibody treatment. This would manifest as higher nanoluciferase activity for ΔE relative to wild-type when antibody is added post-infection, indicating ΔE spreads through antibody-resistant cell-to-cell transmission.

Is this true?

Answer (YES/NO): NO